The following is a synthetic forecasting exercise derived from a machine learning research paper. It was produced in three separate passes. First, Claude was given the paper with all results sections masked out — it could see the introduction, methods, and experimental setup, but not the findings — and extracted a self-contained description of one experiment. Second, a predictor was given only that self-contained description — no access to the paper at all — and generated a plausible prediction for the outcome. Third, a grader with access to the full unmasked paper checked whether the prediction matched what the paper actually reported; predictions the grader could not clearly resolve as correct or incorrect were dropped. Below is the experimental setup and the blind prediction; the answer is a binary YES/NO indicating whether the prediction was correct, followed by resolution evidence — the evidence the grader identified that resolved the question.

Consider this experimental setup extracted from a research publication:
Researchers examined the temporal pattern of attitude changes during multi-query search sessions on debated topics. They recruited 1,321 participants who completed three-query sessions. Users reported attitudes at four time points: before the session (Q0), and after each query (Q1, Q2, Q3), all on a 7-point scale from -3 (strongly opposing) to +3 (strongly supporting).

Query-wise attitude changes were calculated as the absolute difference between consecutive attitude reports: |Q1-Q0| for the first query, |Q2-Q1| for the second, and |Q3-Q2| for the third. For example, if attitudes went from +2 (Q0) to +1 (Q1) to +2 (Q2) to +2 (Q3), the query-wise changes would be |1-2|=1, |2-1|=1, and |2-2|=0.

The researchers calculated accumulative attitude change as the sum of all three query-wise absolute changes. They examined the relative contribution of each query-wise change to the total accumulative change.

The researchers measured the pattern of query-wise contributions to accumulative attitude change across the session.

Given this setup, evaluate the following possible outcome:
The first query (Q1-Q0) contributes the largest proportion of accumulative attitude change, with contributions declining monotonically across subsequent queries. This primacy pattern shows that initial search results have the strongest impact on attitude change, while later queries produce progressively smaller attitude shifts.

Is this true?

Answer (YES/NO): NO